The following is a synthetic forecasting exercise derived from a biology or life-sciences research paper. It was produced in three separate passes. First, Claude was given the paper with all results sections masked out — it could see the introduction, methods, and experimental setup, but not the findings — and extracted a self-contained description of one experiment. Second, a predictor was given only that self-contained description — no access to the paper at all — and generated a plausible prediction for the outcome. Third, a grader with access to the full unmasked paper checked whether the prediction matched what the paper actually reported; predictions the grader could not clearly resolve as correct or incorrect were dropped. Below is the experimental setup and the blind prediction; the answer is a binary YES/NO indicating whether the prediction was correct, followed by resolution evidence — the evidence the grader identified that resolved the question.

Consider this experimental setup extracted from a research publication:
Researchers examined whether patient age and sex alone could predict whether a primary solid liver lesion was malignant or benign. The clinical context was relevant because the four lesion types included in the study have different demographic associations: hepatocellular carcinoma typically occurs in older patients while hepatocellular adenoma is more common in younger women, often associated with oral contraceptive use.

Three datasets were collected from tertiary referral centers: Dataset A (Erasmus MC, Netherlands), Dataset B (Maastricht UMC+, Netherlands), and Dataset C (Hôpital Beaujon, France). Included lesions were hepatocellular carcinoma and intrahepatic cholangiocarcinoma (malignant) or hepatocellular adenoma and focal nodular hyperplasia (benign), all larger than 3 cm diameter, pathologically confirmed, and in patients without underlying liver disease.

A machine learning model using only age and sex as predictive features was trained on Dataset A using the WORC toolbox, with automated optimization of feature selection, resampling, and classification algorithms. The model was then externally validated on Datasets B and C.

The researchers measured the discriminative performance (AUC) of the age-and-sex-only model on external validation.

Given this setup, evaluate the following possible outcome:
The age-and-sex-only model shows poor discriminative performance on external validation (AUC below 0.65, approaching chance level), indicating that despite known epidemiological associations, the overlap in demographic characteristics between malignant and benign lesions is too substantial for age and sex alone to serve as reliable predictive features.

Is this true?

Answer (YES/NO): NO